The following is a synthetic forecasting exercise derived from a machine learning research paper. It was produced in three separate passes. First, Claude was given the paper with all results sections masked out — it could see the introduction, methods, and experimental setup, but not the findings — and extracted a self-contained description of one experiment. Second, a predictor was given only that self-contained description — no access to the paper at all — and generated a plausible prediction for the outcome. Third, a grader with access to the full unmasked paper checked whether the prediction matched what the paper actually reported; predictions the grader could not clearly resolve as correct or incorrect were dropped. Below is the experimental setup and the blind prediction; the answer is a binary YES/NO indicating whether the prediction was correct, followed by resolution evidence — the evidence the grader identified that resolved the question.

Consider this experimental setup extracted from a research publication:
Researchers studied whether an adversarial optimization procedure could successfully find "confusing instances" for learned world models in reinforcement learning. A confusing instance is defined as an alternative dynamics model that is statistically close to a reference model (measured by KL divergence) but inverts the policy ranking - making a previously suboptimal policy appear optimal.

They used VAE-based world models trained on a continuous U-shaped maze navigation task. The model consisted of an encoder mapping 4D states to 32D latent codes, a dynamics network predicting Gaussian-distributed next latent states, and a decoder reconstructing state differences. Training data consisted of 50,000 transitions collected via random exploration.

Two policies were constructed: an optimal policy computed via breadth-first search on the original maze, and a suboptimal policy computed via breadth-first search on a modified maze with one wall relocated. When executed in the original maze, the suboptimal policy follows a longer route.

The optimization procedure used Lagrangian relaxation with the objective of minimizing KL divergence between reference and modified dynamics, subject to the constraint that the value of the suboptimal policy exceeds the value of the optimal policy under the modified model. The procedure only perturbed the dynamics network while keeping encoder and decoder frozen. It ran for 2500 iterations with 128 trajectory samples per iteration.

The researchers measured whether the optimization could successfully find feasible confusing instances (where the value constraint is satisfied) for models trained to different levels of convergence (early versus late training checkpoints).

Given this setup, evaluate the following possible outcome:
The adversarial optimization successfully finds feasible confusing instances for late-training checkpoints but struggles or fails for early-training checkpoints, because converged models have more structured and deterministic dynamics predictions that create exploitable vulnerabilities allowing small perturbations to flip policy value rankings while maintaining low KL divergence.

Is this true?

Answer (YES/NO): NO